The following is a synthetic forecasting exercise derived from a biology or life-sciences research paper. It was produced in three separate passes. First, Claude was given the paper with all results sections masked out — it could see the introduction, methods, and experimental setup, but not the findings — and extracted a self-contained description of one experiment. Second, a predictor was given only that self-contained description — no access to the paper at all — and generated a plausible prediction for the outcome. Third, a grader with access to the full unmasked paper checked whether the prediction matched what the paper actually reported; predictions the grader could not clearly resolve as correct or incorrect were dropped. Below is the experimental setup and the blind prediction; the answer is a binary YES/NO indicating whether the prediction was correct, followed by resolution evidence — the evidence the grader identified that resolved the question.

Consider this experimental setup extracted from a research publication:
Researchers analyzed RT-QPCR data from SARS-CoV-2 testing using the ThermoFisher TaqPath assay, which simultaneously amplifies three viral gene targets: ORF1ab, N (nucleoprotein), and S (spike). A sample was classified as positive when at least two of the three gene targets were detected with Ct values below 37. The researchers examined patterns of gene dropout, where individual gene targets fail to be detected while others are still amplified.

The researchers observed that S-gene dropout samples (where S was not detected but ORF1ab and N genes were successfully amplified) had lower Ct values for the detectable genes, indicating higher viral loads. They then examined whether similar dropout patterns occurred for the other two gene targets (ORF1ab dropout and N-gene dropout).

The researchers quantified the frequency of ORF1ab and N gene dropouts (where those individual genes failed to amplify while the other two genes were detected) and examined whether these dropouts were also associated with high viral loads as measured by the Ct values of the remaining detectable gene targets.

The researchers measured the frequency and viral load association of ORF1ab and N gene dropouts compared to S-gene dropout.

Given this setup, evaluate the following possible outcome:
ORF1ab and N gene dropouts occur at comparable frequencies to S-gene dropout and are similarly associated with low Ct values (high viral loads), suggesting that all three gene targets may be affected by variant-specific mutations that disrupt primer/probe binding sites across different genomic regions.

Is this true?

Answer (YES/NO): NO